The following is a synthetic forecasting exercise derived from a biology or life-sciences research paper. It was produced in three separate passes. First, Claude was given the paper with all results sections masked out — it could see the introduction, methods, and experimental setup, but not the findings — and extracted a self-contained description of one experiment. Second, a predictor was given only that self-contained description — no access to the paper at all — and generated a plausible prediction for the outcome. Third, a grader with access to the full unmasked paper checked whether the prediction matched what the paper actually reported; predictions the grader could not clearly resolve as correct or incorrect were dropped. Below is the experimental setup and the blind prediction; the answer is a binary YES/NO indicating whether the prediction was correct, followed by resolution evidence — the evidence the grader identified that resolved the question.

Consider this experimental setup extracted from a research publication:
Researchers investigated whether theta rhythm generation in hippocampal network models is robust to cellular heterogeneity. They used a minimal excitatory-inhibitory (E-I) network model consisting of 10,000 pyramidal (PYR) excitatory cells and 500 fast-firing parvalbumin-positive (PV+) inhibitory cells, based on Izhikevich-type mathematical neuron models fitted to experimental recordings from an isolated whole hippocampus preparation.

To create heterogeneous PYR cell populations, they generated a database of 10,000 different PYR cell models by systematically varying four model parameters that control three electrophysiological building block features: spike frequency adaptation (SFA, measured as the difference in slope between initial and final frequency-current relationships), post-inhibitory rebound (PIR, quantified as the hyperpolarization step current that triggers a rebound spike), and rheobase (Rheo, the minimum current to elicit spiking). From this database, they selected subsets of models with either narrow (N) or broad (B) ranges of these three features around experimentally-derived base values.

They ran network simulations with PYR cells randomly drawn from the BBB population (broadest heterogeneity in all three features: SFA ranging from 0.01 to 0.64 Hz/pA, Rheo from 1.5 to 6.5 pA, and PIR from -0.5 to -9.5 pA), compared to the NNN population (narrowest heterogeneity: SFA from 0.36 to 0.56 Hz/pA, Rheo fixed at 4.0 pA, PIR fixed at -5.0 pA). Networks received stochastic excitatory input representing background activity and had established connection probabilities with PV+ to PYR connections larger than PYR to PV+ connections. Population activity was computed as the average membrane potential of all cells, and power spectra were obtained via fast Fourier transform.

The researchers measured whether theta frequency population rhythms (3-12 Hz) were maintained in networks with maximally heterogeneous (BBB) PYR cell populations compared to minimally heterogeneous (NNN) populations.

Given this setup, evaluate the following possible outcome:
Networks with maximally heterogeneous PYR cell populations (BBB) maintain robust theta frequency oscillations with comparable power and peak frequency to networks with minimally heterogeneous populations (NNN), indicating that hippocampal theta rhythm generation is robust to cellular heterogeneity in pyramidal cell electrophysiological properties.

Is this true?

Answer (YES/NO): NO